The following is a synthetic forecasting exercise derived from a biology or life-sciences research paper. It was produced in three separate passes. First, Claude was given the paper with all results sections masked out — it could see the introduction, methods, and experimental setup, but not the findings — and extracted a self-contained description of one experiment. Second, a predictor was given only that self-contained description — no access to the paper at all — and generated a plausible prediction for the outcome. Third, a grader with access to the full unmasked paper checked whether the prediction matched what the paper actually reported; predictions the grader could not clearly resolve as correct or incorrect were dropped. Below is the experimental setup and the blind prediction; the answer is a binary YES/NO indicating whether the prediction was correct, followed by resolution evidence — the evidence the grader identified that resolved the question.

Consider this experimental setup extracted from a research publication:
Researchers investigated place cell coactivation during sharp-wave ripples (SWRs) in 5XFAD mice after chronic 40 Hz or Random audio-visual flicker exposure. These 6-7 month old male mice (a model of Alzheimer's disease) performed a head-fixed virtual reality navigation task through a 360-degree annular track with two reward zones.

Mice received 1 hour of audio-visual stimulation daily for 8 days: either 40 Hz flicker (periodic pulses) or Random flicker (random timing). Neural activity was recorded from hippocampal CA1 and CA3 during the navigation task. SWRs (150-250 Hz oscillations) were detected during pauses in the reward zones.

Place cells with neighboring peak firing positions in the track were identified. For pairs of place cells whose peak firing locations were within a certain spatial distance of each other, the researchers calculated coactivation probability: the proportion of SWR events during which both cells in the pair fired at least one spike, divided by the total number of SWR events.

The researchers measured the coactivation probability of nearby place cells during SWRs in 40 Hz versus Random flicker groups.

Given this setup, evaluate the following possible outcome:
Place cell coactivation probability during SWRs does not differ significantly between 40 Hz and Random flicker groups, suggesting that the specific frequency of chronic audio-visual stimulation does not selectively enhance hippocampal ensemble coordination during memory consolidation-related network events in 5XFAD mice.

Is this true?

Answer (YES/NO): YES